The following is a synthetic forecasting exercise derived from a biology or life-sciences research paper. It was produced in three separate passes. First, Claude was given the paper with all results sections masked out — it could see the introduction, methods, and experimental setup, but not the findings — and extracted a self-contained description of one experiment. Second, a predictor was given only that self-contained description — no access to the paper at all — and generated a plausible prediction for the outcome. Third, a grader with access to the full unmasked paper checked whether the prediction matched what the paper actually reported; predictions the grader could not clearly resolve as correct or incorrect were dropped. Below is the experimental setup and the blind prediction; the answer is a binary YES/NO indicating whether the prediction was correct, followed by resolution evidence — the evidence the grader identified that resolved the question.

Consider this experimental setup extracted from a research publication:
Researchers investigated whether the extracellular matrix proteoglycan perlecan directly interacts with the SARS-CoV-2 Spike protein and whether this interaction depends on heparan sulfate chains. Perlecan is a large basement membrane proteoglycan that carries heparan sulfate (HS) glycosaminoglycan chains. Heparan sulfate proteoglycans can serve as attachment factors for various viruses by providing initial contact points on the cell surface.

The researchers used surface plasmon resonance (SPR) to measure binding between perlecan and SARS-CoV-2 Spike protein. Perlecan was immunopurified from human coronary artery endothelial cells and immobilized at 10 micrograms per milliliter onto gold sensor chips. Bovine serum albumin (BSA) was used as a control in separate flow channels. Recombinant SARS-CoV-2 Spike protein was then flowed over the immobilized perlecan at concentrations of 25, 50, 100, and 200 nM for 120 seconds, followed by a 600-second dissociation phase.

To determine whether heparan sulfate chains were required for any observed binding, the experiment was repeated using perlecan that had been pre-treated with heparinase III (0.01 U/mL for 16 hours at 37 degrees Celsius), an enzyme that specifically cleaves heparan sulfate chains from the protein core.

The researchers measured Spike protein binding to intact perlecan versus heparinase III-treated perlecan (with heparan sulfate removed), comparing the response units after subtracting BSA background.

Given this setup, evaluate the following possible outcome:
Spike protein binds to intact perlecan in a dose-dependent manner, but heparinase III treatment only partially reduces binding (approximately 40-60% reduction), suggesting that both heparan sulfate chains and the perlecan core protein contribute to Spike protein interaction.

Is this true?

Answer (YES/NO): NO